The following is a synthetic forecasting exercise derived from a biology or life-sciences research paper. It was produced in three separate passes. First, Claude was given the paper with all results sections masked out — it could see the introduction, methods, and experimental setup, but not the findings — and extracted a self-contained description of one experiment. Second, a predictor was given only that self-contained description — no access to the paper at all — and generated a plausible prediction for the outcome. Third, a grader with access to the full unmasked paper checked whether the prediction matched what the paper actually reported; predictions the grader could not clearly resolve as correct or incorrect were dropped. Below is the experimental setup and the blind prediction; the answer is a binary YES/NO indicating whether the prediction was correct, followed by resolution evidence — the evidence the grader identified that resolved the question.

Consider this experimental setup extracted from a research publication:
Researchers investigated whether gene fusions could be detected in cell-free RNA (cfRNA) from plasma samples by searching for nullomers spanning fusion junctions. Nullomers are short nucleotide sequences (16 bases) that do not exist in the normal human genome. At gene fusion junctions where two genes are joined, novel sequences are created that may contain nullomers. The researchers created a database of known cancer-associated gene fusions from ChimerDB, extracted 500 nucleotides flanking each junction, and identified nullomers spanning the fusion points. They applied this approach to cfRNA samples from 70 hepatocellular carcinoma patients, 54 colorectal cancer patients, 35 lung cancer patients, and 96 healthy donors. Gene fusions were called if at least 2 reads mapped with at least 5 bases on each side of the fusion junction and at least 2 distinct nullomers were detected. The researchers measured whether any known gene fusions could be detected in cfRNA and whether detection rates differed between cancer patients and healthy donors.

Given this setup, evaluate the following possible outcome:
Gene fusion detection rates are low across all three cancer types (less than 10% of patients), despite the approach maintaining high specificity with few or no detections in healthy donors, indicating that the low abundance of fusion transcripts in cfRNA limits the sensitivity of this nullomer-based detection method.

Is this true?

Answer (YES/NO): NO